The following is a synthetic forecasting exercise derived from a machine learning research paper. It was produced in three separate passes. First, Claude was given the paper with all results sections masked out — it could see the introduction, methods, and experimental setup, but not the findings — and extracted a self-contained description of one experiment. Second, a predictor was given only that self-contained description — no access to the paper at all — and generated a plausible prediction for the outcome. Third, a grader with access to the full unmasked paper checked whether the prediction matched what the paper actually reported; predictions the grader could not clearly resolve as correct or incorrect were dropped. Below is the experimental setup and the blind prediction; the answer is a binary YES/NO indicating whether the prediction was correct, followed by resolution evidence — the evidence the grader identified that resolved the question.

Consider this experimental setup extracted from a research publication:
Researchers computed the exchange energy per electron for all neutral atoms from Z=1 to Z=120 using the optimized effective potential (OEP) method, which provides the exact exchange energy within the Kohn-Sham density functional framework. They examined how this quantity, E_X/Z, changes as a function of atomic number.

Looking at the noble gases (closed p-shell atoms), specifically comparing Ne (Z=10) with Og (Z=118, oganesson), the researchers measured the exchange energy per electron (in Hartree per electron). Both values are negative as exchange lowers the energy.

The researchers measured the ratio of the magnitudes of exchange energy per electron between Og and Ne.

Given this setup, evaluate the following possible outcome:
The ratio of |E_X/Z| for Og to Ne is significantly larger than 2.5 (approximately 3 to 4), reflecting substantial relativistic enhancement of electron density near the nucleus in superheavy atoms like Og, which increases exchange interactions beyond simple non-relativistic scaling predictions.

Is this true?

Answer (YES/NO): NO